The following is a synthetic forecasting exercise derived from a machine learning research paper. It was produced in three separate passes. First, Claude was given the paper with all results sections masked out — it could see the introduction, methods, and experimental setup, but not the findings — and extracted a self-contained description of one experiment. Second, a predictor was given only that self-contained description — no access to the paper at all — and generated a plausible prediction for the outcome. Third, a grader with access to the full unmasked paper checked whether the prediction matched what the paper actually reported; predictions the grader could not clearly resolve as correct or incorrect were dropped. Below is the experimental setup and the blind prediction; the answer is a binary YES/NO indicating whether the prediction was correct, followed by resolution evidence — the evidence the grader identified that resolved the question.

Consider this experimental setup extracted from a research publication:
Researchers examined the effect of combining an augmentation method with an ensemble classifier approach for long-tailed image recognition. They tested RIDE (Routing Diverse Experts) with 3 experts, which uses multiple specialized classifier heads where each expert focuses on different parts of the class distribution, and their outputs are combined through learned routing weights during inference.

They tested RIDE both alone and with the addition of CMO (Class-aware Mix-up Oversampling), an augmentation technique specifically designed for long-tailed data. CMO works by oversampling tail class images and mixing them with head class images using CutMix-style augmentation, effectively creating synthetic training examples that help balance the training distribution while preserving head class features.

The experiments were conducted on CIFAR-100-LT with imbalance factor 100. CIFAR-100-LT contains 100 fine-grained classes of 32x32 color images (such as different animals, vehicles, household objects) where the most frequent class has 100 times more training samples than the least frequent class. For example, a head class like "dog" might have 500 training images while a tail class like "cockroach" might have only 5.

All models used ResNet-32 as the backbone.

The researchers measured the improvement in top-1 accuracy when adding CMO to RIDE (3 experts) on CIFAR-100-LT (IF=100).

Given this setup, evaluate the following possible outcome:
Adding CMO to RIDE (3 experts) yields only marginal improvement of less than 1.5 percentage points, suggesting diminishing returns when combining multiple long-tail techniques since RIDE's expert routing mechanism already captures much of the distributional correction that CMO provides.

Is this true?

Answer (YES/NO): YES